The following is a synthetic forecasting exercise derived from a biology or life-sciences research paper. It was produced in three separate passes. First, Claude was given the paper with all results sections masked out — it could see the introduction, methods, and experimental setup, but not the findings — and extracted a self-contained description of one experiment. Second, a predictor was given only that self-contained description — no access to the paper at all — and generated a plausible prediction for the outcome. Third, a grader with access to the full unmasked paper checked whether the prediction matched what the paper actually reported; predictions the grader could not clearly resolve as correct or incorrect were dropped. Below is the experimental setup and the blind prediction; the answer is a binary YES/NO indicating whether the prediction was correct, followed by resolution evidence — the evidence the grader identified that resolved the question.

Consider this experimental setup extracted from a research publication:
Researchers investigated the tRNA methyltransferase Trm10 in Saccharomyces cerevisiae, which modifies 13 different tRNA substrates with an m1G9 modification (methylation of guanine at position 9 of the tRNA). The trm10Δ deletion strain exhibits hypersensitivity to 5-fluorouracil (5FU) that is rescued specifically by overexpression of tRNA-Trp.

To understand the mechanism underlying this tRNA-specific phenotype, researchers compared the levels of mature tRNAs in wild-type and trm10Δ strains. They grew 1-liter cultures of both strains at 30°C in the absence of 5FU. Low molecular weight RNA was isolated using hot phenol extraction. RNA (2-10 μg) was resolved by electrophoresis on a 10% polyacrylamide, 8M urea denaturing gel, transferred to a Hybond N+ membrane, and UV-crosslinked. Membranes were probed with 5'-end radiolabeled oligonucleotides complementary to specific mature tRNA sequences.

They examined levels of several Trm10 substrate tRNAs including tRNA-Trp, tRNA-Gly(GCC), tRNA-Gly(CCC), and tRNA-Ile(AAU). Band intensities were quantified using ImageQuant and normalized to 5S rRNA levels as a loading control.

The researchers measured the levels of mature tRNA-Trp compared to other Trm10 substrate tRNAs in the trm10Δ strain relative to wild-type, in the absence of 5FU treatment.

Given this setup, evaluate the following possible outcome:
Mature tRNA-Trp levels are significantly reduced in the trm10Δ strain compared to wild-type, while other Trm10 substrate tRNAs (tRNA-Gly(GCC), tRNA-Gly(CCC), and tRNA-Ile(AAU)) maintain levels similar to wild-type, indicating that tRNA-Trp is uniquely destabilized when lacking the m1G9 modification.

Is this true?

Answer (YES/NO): NO